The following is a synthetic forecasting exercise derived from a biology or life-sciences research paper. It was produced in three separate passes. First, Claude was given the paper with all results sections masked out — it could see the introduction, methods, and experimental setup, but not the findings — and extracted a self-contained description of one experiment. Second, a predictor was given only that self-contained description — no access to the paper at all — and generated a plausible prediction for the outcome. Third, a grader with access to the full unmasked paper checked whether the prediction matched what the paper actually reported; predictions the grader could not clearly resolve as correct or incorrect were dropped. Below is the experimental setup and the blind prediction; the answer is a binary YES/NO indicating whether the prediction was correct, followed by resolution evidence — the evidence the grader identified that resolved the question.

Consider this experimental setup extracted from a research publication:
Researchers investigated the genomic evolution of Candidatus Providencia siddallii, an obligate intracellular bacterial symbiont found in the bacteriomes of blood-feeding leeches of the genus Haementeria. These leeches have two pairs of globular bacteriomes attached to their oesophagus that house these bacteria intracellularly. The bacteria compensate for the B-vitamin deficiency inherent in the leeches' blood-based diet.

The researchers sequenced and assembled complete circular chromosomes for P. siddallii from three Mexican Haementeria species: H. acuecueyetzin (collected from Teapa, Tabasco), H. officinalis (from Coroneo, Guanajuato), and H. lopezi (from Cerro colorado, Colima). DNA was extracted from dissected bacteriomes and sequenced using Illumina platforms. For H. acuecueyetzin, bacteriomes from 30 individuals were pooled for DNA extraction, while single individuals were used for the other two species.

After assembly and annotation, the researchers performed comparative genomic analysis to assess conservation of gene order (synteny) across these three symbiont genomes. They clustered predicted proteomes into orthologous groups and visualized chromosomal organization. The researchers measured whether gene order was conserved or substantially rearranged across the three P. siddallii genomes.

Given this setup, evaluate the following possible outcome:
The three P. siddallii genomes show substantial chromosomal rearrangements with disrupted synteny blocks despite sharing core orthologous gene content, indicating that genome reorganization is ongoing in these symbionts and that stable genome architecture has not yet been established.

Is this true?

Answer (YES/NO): NO